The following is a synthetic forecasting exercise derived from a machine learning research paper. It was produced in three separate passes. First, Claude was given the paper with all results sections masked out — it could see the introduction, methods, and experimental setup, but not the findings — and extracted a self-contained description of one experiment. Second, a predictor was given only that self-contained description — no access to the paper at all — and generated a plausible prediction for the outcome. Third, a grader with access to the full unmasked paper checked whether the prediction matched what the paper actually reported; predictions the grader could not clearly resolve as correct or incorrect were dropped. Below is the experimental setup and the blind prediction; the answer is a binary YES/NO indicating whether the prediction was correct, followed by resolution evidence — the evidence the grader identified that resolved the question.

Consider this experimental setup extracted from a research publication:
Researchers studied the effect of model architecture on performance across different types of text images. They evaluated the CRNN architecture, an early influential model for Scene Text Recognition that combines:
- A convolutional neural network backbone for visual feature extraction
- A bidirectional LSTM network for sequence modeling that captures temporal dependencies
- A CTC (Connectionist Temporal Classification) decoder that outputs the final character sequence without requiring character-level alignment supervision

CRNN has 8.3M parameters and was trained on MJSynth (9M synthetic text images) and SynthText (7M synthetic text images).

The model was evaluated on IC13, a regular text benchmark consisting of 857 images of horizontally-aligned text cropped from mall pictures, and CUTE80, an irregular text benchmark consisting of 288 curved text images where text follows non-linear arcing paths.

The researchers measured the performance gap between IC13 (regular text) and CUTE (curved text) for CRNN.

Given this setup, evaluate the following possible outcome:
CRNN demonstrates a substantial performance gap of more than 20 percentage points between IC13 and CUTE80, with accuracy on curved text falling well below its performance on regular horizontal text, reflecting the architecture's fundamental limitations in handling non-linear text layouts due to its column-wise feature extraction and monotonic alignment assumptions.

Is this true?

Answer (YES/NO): YES